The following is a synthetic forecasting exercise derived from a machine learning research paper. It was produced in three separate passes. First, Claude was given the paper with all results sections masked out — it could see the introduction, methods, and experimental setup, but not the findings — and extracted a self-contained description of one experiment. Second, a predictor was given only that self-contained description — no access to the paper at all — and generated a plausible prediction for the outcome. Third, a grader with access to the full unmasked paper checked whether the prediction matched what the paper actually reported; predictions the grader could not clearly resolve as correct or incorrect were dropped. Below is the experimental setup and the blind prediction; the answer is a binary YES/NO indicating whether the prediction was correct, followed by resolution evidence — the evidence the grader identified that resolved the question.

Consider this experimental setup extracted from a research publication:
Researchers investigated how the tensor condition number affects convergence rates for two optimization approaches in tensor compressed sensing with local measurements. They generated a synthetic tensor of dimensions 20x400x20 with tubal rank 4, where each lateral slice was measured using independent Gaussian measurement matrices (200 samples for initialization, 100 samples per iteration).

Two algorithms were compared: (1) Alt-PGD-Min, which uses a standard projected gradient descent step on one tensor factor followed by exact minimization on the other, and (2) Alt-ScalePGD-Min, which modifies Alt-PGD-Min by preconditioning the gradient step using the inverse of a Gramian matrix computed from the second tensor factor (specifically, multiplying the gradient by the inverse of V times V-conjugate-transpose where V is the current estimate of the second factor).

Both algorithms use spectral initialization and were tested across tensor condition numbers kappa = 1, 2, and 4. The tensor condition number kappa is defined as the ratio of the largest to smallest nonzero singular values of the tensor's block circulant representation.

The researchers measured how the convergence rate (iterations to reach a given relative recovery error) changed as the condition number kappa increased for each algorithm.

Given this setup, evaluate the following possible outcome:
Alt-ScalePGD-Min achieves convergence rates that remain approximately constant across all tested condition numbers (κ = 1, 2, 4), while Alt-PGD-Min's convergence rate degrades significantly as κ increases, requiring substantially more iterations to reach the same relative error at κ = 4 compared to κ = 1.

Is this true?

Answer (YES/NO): YES